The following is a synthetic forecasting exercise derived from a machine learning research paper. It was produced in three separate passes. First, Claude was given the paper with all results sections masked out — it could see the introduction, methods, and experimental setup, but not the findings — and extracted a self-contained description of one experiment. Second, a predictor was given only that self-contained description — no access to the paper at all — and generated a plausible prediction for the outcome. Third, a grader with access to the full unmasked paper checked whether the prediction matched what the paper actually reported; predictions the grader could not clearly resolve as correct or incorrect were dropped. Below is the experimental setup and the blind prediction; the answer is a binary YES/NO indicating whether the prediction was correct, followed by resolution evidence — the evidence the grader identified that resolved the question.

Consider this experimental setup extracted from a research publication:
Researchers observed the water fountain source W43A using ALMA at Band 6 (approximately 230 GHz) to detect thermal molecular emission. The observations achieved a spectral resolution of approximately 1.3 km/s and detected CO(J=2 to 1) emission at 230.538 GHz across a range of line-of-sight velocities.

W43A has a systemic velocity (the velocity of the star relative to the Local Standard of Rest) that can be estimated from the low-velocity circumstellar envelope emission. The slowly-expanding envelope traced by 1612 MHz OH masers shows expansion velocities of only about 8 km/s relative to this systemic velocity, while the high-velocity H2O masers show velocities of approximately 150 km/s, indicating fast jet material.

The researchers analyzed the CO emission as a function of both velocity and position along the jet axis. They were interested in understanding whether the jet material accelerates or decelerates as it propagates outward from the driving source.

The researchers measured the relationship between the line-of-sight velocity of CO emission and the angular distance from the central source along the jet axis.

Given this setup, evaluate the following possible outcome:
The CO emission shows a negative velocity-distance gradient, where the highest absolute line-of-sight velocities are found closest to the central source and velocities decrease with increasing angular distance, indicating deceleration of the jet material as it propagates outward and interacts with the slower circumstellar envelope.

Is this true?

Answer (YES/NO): YES